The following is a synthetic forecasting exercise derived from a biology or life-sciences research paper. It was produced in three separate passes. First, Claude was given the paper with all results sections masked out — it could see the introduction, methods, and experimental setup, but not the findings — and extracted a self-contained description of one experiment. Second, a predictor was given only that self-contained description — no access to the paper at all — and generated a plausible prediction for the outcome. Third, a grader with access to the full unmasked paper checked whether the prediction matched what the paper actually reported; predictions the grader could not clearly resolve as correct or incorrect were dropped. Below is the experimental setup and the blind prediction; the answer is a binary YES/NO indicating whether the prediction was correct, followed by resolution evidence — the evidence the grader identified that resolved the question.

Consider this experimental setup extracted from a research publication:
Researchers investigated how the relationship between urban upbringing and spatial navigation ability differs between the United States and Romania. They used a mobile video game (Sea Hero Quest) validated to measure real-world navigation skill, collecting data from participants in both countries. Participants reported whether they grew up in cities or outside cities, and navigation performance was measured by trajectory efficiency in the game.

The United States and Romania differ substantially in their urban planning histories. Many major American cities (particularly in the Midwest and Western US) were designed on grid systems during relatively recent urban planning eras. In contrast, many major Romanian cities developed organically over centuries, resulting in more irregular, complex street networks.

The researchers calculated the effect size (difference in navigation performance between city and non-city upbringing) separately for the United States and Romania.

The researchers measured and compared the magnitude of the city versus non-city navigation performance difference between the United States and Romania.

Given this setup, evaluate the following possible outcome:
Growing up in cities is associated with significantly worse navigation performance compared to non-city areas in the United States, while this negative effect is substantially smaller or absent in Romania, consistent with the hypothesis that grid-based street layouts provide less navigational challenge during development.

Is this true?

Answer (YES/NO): YES